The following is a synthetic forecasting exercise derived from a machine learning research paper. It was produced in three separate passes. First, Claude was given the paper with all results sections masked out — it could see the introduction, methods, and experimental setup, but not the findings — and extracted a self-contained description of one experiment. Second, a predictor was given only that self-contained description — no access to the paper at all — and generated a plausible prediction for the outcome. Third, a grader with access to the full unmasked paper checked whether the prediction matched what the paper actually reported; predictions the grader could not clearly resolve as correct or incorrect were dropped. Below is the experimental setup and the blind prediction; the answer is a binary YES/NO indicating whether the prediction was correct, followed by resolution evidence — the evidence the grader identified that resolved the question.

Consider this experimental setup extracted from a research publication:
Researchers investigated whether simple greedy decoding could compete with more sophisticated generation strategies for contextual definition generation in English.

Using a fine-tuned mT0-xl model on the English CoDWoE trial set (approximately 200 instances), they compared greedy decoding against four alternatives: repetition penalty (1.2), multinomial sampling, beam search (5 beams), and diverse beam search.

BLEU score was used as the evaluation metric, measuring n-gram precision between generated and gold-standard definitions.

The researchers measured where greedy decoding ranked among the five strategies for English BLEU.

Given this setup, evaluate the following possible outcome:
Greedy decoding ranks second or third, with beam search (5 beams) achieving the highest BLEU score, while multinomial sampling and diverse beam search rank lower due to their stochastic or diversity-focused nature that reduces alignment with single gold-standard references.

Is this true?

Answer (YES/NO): NO